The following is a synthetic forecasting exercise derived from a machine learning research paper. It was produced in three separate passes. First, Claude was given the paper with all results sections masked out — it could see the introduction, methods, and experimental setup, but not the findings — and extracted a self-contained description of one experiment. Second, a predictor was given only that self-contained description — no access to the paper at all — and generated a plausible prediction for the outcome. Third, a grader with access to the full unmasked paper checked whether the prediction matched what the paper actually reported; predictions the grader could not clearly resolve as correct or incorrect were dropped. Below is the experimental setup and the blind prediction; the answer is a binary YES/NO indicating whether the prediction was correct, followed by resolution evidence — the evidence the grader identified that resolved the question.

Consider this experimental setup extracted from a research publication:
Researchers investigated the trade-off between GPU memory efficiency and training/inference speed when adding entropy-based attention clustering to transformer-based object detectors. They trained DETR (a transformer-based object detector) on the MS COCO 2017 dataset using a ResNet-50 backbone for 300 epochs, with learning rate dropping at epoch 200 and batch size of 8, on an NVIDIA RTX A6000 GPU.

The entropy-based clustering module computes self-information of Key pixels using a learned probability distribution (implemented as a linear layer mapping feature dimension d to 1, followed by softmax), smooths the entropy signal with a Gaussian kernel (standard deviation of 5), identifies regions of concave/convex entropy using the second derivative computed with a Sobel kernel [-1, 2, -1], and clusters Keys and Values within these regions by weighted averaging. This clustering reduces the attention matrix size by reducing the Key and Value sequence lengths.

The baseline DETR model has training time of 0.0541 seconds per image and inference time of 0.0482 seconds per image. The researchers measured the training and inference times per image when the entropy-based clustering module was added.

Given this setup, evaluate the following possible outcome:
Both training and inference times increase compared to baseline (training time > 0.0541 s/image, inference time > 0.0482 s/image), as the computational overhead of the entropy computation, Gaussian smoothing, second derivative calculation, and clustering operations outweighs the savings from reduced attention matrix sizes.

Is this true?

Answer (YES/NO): YES